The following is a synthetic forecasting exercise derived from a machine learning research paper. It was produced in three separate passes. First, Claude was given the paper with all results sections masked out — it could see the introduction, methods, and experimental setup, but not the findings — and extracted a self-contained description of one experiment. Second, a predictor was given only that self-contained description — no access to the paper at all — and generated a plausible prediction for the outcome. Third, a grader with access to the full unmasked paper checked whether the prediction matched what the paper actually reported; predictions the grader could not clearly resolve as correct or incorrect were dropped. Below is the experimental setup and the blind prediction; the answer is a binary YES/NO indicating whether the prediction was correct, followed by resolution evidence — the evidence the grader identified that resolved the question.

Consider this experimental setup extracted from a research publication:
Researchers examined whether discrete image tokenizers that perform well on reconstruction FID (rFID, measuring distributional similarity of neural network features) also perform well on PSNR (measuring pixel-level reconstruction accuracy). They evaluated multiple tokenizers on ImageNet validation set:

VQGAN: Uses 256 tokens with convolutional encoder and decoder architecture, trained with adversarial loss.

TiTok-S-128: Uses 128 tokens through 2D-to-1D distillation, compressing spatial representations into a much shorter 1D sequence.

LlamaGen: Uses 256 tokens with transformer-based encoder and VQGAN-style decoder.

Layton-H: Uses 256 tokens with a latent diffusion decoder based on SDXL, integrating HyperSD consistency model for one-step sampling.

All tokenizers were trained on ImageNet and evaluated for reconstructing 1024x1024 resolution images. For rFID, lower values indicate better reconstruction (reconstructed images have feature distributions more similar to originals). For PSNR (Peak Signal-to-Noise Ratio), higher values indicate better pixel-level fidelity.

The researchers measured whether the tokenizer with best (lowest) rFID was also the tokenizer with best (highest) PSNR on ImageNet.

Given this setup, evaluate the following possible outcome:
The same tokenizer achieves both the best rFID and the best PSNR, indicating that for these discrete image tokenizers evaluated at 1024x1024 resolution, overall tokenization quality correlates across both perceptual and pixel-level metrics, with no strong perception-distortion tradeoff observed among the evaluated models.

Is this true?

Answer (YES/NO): NO